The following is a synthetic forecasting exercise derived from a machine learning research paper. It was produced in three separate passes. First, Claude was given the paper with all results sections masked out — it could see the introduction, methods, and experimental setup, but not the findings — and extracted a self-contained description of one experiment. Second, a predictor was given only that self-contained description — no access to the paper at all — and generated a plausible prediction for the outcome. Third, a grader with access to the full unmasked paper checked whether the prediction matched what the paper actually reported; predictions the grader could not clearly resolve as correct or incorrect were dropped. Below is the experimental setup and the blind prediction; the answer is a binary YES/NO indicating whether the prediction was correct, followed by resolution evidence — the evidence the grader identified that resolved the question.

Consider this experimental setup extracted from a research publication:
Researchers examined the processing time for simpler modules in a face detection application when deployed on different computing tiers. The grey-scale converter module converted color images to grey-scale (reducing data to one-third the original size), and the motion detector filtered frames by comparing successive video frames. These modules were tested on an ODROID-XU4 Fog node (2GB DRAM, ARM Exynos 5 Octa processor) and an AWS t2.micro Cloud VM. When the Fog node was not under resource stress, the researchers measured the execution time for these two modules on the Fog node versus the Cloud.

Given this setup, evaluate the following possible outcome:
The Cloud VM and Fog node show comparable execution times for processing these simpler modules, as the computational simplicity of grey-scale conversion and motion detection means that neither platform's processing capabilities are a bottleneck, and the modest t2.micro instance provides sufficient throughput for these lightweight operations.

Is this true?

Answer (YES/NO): YES